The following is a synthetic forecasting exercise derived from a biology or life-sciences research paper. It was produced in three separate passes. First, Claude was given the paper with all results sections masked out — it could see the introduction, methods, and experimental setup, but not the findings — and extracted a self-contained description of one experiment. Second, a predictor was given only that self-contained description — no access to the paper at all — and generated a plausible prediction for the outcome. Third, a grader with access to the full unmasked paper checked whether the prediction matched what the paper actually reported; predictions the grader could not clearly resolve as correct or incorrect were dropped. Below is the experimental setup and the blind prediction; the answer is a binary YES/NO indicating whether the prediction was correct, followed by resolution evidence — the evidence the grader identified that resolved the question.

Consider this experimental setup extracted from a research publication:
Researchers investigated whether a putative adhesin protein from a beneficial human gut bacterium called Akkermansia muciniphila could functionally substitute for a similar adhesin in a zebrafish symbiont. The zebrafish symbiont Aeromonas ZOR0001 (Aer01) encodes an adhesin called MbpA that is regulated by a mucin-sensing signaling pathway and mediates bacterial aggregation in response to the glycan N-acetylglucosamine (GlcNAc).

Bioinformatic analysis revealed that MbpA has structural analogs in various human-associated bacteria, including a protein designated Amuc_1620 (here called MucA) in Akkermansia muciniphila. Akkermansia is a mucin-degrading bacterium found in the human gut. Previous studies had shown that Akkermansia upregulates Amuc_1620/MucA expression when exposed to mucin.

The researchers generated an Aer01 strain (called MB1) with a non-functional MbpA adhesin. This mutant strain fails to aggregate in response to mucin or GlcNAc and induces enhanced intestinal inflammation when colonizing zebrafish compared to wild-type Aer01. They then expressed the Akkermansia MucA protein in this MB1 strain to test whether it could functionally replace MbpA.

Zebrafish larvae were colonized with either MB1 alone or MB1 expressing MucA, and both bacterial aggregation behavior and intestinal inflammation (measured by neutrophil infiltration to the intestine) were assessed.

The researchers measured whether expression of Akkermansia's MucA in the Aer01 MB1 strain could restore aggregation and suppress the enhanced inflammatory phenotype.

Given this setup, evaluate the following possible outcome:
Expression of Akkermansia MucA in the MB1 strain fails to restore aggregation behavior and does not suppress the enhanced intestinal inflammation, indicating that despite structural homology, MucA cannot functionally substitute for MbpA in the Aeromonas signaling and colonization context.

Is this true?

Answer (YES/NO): NO